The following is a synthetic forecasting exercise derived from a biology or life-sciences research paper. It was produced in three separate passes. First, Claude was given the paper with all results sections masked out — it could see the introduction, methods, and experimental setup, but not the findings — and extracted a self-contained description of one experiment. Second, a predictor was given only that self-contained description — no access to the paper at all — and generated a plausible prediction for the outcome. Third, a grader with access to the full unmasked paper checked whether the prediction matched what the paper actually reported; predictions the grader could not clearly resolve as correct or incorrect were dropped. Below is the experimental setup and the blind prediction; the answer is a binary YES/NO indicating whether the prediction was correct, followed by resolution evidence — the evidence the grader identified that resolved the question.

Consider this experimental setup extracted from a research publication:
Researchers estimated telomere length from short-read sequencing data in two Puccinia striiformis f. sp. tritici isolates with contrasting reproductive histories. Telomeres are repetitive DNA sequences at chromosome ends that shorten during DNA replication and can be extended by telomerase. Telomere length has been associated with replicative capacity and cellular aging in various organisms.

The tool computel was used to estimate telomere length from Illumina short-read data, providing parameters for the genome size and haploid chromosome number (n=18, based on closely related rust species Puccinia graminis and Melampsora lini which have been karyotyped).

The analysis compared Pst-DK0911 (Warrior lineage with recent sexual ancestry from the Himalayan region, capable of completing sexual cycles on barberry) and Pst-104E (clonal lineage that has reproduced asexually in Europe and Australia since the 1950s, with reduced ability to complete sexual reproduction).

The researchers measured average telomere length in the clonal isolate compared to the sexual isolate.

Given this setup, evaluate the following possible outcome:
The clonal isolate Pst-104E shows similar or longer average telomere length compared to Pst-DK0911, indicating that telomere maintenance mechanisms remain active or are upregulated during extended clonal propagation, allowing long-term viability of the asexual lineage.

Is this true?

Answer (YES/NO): NO